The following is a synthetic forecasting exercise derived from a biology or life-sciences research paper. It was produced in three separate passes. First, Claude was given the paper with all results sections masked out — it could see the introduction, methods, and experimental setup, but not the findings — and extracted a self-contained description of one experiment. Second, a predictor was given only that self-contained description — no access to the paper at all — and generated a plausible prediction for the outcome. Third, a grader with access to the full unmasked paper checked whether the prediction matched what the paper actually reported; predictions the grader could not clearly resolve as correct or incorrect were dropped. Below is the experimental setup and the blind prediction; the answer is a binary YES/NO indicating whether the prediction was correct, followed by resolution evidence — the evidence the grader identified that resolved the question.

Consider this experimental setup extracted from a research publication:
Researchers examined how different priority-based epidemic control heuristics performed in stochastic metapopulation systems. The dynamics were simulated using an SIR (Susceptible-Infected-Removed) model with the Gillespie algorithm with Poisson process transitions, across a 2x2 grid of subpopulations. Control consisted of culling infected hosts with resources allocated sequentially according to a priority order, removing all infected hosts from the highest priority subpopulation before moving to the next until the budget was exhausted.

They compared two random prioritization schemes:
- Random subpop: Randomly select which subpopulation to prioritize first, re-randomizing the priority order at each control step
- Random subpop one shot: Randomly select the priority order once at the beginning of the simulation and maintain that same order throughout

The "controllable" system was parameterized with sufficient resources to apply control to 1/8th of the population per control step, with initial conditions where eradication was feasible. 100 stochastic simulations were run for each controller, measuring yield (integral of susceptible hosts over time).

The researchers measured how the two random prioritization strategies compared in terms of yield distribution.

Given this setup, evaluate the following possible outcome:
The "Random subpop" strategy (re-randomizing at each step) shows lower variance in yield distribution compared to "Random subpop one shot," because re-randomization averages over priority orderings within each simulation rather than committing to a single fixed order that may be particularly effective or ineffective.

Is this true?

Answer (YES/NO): NO